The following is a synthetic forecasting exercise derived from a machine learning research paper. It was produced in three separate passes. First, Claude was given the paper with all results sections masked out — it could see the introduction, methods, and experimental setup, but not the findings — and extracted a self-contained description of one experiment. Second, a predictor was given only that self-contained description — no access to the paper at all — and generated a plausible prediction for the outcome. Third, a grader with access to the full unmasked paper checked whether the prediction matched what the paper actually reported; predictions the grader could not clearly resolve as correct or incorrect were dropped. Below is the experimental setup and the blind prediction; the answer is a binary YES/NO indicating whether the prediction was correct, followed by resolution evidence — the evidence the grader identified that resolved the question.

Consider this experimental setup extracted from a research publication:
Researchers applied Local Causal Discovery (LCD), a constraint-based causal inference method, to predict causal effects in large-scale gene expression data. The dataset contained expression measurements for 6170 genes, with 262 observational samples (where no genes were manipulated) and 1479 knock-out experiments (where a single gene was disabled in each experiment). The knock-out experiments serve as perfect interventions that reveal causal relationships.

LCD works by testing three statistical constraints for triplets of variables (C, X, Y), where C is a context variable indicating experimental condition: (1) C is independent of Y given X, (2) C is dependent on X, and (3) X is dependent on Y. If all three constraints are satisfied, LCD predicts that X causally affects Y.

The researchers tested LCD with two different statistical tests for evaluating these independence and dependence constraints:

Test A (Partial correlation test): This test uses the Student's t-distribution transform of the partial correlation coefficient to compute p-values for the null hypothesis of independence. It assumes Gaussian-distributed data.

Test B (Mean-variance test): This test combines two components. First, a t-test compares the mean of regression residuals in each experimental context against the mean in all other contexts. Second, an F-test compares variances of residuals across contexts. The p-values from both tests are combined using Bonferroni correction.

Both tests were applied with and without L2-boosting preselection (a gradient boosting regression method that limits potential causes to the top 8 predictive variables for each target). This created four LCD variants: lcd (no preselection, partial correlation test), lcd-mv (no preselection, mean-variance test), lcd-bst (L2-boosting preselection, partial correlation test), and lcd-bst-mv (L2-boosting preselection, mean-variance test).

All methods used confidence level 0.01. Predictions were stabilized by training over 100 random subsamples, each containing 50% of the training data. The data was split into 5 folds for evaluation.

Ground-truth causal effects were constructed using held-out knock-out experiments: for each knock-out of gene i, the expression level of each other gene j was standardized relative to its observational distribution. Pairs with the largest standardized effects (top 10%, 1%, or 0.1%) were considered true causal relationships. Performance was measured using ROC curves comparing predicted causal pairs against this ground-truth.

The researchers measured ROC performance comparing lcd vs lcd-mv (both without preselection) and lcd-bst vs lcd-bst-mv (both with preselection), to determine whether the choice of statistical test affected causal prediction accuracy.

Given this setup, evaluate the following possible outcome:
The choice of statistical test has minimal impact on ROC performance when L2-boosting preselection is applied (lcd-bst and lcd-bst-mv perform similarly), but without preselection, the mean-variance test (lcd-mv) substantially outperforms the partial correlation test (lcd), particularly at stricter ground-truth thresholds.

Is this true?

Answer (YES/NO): NO